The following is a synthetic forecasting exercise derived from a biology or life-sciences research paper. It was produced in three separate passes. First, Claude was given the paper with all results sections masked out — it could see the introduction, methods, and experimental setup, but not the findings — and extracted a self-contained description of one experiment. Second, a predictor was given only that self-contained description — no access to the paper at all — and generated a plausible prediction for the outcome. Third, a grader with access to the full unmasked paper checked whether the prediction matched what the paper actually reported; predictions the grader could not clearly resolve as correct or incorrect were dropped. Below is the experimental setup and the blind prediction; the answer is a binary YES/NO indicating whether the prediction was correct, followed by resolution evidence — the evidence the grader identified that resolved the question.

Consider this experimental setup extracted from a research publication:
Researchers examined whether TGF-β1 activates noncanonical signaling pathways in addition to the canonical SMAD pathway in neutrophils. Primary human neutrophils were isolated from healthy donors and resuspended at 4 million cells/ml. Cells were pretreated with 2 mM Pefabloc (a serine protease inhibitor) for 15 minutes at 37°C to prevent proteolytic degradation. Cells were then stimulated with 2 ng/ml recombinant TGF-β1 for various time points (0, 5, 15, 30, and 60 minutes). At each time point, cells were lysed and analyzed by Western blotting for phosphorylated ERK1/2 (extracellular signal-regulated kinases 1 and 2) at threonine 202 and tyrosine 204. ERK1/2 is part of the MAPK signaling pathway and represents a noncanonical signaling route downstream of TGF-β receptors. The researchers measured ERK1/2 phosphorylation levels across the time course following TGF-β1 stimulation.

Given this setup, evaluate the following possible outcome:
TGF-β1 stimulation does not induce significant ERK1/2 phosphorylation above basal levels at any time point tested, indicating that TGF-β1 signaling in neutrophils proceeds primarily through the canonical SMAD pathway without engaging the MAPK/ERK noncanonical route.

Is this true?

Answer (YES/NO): NO